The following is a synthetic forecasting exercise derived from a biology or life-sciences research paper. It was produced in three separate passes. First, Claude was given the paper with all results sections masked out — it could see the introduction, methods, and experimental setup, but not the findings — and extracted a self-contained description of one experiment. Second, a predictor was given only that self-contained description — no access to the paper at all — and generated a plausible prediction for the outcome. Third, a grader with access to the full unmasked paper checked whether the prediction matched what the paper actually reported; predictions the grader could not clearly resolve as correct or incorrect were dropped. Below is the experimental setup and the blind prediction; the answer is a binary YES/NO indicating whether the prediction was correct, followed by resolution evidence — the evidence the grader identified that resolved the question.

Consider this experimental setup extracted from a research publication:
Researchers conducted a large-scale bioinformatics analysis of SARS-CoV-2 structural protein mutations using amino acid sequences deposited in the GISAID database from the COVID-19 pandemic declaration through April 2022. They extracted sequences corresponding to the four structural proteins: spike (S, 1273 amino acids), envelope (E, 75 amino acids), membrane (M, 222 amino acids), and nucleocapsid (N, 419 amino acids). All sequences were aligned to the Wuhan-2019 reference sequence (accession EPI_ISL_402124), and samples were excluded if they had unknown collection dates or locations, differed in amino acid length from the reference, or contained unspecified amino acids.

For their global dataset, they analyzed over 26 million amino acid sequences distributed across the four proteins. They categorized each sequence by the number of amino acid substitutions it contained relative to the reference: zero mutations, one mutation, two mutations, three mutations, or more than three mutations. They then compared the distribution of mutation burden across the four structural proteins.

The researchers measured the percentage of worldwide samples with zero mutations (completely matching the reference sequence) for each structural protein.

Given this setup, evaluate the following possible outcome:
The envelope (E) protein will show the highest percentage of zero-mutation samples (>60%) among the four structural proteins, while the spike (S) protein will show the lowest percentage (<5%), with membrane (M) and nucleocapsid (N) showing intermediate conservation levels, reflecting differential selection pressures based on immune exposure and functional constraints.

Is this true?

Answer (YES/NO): NO